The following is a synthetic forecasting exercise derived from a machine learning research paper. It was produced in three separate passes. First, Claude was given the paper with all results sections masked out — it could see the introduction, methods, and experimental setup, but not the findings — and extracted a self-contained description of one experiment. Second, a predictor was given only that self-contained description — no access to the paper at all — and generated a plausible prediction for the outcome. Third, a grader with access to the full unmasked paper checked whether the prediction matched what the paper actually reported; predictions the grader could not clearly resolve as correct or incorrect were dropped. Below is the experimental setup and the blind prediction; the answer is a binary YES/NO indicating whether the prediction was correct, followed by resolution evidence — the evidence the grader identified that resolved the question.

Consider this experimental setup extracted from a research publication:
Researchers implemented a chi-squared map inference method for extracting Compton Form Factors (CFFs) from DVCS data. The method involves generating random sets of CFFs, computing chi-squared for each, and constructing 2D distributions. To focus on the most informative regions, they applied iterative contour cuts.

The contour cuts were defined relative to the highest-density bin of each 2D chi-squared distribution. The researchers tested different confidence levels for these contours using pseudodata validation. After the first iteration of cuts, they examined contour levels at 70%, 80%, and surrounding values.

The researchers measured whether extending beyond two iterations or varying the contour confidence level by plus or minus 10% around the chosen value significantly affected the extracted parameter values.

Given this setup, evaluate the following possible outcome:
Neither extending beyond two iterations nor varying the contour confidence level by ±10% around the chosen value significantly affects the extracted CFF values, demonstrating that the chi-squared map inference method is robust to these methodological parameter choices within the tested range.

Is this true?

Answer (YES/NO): YES